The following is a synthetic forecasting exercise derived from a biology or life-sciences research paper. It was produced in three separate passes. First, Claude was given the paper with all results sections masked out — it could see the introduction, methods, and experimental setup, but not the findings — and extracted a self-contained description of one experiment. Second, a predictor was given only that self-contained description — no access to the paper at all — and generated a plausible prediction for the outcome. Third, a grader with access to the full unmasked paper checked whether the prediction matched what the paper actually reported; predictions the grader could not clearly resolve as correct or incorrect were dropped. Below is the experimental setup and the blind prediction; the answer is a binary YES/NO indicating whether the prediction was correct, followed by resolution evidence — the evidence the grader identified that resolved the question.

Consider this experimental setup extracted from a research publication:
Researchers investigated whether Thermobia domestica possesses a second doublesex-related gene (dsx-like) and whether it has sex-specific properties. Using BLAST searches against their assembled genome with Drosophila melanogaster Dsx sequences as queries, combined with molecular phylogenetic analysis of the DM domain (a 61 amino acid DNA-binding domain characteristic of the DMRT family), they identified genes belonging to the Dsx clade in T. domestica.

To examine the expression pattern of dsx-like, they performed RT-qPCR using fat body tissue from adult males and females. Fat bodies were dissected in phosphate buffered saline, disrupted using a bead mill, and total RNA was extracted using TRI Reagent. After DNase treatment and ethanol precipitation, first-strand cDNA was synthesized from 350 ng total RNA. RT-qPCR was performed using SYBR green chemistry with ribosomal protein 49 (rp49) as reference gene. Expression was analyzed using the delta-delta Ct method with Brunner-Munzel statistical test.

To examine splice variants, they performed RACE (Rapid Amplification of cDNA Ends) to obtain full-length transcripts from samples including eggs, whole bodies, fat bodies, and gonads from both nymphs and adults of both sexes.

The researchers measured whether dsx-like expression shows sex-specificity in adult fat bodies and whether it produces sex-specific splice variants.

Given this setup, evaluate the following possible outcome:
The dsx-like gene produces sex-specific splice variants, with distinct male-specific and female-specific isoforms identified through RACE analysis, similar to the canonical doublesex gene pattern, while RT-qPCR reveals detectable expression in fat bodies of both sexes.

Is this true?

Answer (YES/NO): NO